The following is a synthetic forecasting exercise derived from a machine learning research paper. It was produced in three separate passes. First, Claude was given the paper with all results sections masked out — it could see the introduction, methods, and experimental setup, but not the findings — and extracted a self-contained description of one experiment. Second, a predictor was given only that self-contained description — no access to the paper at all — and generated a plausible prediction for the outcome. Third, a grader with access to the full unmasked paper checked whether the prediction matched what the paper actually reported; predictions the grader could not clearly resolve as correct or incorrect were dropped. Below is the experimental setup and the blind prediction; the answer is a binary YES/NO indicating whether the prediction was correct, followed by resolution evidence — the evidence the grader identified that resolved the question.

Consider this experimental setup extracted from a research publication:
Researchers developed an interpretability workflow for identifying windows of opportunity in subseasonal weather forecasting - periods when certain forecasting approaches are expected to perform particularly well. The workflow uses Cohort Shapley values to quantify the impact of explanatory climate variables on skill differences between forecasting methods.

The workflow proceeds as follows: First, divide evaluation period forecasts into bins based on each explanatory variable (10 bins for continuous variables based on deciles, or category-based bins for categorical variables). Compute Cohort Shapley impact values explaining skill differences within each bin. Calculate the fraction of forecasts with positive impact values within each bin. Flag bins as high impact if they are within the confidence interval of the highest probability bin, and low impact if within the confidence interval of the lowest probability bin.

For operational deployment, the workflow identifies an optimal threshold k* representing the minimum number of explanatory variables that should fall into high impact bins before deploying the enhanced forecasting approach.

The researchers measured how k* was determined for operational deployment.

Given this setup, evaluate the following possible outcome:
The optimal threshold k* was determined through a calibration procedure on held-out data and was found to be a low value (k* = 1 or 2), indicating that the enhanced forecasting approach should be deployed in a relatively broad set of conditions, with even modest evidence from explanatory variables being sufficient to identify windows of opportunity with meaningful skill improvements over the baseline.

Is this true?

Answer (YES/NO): YES